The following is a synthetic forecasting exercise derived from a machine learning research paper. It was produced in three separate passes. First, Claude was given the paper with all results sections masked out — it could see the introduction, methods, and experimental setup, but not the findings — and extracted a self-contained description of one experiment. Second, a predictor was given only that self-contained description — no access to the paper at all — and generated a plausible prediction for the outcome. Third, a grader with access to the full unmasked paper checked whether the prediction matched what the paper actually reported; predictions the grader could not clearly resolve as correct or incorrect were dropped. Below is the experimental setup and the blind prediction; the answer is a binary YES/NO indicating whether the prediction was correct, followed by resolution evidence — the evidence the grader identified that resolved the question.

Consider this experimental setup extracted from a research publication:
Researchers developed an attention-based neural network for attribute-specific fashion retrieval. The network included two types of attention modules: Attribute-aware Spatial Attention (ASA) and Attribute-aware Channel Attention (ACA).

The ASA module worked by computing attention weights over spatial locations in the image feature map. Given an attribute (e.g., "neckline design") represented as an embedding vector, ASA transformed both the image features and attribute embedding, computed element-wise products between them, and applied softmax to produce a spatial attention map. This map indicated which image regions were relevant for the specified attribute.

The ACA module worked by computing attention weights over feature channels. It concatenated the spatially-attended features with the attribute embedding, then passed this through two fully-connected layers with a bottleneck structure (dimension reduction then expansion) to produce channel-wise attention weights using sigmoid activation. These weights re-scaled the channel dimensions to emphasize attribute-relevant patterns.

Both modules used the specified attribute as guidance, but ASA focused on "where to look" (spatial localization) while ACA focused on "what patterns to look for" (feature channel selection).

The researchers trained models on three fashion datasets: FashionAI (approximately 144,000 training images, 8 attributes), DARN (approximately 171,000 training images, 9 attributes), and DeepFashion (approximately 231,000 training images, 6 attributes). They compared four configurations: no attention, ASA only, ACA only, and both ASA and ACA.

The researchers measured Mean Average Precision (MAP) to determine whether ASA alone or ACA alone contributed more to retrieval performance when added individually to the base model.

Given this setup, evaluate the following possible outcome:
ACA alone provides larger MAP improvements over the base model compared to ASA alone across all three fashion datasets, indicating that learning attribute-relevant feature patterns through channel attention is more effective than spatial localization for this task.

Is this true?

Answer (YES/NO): NO